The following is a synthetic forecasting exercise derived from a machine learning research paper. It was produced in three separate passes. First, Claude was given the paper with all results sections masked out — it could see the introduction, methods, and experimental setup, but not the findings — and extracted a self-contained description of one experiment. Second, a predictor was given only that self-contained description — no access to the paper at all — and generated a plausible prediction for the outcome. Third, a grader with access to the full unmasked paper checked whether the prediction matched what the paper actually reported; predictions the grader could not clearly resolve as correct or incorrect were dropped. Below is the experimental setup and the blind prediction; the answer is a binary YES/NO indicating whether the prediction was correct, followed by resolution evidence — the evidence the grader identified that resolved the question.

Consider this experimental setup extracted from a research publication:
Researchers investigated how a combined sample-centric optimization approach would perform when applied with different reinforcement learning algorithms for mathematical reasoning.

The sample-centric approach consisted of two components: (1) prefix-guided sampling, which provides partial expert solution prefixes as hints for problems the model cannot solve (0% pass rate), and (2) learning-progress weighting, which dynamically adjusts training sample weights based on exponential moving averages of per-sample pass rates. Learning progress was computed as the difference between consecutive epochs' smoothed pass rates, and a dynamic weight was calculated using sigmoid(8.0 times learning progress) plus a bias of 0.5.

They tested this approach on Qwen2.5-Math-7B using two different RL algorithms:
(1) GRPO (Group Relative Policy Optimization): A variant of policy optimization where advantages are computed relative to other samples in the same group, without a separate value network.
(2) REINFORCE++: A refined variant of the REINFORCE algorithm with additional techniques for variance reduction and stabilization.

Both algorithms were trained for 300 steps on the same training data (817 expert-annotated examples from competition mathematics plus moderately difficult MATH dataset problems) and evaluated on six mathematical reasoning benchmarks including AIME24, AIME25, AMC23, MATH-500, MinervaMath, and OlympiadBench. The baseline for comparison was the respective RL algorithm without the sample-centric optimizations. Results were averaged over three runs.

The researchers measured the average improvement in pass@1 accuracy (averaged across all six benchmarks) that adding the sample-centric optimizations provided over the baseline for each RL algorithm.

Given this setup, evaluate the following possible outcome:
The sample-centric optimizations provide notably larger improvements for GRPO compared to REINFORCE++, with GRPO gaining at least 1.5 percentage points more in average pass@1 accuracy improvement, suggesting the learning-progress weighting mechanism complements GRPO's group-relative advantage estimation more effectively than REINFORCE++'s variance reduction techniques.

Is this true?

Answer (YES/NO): NO